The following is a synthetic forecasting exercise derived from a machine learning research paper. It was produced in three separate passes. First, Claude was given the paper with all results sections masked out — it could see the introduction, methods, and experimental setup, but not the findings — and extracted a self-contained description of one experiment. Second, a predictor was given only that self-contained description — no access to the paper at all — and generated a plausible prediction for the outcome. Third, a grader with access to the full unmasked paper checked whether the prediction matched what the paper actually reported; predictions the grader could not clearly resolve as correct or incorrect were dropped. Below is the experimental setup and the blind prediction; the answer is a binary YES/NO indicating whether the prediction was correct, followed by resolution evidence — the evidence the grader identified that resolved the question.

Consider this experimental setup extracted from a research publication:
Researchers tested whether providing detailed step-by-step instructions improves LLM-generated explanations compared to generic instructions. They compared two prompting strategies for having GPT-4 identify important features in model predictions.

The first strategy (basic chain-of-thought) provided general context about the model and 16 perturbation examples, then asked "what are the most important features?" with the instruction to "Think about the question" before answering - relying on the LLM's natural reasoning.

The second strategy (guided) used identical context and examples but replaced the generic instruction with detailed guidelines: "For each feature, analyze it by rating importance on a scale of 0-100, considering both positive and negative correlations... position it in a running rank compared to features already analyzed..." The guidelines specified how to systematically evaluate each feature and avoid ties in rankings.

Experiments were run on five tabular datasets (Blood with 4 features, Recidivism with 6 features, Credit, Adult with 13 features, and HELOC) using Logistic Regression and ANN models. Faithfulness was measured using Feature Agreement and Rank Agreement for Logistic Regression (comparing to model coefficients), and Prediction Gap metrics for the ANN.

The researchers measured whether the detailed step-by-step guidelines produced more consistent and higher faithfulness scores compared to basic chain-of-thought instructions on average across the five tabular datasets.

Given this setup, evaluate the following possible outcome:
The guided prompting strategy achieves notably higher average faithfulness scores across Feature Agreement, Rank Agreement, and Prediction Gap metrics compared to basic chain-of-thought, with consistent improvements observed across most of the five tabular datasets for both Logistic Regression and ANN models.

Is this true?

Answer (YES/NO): NO